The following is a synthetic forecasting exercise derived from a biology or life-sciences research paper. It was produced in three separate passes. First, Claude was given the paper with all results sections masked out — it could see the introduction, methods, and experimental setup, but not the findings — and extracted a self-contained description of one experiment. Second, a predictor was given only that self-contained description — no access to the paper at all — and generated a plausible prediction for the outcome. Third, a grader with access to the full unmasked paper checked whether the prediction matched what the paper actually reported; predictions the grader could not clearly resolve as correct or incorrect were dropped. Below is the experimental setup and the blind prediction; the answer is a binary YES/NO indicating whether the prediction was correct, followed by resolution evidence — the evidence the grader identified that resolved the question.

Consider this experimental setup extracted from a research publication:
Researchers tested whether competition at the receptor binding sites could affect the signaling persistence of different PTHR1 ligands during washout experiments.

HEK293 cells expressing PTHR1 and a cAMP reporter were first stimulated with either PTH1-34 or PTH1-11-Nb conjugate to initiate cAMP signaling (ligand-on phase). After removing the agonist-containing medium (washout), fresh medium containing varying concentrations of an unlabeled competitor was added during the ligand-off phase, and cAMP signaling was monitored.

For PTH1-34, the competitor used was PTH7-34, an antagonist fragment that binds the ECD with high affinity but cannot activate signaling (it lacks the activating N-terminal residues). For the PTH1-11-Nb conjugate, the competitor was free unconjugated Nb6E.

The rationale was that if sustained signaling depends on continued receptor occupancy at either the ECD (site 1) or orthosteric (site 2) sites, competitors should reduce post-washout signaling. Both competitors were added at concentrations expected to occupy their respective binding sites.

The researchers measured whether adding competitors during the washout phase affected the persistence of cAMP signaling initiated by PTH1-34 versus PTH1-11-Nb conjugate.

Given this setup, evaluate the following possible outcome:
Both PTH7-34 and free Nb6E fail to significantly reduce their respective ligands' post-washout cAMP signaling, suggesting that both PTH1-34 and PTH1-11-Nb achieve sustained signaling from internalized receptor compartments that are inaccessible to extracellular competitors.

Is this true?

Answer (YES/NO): NO